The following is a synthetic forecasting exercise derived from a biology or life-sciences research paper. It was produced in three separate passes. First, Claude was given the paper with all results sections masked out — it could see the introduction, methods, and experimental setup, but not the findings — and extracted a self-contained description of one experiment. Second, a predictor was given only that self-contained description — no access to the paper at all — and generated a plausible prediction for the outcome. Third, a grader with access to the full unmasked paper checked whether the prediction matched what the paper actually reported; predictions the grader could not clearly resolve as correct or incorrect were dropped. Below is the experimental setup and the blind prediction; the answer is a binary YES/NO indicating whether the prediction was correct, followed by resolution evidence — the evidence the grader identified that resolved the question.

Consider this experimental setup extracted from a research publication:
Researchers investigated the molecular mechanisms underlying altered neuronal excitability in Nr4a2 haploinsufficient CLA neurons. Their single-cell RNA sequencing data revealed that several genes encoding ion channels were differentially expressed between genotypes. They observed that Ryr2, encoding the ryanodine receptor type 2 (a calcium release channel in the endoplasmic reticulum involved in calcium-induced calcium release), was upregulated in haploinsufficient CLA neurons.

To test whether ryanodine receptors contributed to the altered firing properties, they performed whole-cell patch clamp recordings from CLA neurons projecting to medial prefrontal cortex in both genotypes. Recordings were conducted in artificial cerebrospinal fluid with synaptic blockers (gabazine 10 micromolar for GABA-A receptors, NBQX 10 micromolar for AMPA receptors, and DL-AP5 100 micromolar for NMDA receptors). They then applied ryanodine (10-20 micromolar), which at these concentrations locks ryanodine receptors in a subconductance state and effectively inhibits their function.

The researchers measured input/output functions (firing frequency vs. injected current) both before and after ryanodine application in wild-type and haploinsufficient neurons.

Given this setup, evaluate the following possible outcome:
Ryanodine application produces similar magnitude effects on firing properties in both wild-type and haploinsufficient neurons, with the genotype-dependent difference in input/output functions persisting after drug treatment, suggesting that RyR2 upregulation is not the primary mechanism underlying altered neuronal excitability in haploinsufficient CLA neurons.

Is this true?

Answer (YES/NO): NO